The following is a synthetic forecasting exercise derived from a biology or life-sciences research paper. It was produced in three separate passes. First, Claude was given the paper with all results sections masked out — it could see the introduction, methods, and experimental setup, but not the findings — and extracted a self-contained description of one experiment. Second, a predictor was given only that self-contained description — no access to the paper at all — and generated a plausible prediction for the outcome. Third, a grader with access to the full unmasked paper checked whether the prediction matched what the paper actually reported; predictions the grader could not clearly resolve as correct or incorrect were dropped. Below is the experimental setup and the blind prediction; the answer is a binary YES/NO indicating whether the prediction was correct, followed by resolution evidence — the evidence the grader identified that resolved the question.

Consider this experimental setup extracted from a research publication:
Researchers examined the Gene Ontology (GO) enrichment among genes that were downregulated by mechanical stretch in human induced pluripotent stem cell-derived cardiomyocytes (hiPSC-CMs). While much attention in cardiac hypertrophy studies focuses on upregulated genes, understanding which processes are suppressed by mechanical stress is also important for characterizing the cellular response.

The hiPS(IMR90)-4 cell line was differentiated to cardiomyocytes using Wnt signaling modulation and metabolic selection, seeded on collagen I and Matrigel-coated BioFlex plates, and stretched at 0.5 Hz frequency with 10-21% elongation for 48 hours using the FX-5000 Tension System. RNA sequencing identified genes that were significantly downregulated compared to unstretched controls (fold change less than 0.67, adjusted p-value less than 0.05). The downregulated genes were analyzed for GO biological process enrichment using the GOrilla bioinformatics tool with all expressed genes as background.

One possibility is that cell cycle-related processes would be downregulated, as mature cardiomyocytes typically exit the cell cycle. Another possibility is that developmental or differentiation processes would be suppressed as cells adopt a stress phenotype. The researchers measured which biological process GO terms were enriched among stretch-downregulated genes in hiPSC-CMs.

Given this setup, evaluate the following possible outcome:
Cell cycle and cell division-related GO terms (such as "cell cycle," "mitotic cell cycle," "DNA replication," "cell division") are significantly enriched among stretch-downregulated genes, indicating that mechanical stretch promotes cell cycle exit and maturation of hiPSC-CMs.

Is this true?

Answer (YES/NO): NO